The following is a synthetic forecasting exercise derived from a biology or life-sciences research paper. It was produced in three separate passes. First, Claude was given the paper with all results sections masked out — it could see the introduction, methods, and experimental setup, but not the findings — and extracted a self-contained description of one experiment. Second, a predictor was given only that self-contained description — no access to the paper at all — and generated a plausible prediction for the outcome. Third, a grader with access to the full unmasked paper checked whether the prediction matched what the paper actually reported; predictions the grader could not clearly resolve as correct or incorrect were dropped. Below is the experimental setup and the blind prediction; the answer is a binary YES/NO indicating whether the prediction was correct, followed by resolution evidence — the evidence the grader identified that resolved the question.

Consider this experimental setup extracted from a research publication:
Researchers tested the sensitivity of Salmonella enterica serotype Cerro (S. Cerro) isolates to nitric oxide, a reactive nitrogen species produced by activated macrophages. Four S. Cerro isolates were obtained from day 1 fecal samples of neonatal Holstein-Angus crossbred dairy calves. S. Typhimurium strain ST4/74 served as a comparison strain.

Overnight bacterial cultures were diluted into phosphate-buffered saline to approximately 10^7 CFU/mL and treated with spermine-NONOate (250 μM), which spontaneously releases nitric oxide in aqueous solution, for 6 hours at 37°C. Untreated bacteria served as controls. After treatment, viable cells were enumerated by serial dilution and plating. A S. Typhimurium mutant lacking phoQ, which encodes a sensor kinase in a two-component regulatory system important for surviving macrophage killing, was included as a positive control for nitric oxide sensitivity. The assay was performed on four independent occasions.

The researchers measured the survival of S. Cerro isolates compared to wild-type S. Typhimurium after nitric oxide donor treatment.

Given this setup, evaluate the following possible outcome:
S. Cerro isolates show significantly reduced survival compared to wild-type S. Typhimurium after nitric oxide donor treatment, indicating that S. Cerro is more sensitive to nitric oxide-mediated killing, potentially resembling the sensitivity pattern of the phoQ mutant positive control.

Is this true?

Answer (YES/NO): NO